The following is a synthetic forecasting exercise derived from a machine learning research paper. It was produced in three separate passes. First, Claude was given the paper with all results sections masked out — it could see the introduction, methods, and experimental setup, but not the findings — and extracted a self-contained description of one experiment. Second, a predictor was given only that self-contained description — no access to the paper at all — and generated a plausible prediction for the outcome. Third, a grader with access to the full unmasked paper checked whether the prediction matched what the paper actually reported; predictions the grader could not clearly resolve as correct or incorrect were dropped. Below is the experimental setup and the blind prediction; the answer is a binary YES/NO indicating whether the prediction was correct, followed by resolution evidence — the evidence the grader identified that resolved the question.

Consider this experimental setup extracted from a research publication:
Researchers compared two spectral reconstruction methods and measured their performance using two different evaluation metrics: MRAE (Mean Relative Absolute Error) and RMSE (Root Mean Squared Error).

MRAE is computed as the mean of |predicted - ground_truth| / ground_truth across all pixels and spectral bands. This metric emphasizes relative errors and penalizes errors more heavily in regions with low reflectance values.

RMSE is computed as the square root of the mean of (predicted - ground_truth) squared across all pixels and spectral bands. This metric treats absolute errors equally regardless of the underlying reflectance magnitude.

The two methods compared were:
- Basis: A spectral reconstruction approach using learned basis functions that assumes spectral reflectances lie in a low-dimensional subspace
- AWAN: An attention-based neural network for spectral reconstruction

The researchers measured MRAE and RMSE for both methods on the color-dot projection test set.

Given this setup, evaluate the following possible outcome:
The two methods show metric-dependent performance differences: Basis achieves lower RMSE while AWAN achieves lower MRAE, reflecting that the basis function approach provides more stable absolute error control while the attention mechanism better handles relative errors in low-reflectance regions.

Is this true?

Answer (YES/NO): NO